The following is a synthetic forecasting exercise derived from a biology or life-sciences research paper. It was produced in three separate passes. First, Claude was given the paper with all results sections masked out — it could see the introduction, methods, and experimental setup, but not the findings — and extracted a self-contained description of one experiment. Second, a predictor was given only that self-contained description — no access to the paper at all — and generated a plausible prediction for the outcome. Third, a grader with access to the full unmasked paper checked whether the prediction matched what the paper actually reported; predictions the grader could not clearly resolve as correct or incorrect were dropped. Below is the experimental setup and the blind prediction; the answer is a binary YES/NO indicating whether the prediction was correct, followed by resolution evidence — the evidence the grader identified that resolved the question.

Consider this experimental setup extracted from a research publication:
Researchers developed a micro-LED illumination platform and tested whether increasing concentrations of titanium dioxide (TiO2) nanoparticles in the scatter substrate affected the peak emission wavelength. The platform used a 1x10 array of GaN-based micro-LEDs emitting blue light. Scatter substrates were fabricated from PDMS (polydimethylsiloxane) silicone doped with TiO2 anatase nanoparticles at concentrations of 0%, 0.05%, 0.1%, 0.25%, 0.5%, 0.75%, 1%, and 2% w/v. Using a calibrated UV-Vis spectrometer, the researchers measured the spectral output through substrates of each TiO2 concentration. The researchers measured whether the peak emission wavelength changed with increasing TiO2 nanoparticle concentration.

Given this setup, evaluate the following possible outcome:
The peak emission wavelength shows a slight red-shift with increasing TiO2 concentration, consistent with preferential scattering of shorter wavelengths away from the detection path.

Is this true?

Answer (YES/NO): NO